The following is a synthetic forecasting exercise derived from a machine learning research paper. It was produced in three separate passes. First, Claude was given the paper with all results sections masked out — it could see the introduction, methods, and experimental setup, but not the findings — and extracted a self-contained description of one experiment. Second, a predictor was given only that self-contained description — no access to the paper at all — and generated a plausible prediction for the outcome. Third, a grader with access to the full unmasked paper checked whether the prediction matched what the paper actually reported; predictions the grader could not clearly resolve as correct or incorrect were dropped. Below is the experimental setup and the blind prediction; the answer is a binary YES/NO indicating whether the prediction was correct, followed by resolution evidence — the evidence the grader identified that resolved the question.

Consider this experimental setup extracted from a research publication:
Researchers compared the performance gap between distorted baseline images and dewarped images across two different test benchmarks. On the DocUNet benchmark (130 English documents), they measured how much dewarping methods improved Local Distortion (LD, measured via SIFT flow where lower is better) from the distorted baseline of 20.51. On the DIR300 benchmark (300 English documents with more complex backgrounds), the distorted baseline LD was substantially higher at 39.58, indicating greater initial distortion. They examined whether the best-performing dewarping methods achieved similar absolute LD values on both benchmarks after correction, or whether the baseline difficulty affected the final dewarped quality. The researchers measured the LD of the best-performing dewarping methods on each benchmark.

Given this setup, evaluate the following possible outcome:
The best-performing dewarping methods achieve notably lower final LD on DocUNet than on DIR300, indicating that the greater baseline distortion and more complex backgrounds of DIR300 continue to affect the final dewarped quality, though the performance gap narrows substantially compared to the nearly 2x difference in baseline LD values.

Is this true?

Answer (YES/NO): NO